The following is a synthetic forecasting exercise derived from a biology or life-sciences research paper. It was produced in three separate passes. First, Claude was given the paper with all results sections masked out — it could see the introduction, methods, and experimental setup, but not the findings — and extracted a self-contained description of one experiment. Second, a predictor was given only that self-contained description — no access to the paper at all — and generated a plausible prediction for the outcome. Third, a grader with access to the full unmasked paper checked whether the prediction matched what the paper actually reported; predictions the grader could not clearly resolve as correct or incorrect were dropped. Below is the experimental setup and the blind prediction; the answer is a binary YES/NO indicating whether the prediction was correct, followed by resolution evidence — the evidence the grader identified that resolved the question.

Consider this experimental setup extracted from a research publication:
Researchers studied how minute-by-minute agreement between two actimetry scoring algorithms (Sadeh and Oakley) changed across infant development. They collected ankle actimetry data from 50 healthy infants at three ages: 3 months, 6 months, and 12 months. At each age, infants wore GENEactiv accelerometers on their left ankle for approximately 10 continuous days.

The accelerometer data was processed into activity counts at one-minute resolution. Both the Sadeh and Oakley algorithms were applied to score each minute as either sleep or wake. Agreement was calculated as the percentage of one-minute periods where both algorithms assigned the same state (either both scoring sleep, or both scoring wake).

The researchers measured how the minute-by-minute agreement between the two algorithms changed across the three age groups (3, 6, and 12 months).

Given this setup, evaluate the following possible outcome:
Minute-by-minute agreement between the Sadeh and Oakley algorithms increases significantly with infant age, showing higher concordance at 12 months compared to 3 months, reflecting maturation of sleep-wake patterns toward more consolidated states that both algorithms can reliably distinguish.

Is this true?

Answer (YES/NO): YES